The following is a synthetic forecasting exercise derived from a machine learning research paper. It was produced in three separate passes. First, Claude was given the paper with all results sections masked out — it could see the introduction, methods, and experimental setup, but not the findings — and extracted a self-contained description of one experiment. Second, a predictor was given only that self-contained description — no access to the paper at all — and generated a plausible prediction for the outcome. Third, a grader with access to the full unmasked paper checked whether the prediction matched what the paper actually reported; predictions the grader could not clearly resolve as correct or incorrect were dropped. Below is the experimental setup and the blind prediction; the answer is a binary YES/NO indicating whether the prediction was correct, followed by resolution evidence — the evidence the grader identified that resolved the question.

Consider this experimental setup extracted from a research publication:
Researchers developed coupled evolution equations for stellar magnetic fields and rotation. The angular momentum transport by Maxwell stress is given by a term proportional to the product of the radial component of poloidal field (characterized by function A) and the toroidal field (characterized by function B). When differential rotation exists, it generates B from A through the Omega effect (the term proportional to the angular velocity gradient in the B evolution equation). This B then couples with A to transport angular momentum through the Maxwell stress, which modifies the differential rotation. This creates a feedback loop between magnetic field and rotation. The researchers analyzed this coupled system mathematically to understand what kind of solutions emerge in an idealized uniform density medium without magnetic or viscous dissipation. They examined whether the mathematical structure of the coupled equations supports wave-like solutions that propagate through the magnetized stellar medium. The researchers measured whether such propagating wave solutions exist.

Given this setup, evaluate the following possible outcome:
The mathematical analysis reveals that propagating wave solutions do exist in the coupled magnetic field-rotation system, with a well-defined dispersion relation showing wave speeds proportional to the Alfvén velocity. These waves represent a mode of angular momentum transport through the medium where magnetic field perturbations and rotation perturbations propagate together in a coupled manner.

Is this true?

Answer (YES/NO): YES